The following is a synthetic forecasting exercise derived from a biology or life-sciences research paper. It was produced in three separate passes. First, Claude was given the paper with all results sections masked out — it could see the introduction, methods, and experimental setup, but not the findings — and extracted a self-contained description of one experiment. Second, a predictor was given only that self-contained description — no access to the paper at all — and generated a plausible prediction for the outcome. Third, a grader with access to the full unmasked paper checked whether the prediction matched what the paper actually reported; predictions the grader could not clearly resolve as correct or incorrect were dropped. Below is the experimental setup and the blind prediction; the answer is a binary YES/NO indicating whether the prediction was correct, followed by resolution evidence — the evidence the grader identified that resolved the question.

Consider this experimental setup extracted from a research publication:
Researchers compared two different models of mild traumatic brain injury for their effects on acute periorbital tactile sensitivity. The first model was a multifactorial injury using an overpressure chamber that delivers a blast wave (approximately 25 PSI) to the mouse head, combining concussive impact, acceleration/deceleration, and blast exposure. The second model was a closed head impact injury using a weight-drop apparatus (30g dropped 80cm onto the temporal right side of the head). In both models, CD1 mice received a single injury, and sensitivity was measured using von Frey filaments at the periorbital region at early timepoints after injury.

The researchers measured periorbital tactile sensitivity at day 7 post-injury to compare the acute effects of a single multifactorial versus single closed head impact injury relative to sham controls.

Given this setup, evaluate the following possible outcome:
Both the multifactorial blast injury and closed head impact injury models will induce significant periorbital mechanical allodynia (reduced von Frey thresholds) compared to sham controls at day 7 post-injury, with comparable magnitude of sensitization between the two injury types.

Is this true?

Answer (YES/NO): NO